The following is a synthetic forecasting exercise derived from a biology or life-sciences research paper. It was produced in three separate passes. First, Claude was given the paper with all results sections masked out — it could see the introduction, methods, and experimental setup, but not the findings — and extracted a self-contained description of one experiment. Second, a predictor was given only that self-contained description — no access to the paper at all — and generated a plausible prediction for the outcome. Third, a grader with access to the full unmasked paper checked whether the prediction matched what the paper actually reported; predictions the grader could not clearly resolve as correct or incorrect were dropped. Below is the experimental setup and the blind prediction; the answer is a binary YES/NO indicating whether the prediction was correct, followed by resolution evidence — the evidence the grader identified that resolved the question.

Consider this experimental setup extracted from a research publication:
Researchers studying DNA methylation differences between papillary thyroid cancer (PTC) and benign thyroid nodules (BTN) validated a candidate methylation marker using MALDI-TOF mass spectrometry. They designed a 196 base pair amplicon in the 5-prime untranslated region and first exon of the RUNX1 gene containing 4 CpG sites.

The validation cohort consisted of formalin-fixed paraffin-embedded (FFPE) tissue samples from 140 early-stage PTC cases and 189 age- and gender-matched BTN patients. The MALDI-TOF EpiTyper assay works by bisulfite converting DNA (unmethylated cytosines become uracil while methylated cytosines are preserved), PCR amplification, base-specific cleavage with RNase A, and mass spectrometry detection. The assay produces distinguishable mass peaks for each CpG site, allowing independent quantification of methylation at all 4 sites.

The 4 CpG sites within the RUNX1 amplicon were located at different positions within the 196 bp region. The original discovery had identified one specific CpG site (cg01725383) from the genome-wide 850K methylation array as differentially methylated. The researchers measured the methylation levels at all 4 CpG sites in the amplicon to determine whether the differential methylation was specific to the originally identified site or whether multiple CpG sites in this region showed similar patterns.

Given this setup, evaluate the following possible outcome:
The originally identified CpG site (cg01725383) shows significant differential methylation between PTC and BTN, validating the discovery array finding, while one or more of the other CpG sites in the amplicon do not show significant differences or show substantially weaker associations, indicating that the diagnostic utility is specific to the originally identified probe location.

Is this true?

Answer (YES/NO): NO